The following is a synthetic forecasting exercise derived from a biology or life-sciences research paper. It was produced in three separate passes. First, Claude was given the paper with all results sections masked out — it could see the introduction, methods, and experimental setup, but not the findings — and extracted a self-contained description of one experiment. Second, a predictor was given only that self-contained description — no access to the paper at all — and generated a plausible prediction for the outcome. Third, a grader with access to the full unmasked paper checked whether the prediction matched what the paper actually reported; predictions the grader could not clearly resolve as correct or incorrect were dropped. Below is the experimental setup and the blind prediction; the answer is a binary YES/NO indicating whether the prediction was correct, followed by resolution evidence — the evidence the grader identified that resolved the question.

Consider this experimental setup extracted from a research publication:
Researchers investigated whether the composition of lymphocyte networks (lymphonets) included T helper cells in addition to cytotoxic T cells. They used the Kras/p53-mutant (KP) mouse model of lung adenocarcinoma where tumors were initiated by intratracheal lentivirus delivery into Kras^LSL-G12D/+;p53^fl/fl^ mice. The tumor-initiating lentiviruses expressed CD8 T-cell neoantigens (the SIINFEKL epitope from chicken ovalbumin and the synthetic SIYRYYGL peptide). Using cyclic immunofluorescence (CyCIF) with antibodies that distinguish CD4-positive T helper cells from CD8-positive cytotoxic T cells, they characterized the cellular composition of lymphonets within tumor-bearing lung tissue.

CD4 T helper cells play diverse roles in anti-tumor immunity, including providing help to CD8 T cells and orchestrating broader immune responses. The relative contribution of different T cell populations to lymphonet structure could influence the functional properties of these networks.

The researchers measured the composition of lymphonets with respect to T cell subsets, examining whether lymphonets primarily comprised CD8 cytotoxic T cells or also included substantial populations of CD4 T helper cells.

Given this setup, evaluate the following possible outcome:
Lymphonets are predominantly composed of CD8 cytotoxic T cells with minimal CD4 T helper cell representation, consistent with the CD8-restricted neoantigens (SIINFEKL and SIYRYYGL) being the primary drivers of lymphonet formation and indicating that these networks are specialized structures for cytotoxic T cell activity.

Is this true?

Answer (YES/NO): NO